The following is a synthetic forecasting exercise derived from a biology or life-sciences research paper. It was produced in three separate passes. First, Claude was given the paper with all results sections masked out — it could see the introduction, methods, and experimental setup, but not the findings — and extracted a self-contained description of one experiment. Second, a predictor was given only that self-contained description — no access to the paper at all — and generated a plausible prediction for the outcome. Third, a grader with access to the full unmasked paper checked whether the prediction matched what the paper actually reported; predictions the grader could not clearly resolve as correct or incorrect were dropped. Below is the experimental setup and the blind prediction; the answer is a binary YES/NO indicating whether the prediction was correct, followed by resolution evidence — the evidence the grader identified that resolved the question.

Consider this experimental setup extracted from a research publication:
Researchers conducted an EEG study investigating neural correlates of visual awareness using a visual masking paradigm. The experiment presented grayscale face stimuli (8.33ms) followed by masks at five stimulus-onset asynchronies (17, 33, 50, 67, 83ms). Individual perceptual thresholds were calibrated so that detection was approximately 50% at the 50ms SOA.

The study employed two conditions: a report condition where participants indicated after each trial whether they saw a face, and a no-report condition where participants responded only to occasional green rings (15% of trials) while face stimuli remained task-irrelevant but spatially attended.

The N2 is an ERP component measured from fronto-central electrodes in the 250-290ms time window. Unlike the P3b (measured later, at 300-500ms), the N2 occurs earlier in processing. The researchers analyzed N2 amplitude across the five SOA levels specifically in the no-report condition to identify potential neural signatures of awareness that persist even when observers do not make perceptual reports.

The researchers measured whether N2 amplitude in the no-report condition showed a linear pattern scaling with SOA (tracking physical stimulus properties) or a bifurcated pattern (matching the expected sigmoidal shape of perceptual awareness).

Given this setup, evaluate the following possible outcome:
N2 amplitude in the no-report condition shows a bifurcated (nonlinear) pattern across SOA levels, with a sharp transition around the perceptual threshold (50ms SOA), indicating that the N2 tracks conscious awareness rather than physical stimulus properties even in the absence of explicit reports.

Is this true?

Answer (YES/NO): YES